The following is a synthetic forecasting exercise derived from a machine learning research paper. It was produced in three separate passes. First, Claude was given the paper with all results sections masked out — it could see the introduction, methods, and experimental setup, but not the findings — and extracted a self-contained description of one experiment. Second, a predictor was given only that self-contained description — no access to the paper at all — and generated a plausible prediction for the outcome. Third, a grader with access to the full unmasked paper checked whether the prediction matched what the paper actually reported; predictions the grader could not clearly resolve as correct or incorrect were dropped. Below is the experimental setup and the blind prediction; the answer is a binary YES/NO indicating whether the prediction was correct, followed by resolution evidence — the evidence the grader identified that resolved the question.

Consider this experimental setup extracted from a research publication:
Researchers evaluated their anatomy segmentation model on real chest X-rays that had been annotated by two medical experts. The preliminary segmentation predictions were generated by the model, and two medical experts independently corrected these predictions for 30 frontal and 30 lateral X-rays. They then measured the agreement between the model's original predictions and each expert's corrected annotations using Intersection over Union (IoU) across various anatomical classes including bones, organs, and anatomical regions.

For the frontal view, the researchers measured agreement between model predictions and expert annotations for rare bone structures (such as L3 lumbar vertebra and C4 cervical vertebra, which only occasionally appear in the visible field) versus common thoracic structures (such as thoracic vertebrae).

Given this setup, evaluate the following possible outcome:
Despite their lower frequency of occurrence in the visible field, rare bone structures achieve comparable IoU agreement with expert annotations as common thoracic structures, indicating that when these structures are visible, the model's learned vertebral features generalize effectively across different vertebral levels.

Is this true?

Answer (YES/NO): NO